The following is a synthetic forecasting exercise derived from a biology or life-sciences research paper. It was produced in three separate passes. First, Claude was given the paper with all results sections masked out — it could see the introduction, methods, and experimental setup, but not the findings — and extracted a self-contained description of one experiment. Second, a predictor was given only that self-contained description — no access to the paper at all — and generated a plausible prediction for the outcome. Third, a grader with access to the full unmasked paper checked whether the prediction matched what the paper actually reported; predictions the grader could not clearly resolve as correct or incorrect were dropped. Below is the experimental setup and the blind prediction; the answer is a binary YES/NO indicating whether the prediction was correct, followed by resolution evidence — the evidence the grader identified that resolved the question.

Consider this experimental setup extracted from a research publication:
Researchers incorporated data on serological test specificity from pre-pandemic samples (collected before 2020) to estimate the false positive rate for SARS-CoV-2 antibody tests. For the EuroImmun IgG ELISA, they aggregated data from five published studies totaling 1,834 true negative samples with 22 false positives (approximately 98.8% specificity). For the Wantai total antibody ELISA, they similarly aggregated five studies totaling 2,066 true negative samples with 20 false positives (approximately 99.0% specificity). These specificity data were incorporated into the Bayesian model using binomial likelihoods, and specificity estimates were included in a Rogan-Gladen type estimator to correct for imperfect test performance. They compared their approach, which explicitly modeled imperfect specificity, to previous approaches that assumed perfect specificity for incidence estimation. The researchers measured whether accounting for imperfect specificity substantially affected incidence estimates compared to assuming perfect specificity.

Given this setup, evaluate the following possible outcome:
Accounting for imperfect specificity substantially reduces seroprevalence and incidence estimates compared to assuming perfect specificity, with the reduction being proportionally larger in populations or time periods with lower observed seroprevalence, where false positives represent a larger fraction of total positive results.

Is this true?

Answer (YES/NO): YES